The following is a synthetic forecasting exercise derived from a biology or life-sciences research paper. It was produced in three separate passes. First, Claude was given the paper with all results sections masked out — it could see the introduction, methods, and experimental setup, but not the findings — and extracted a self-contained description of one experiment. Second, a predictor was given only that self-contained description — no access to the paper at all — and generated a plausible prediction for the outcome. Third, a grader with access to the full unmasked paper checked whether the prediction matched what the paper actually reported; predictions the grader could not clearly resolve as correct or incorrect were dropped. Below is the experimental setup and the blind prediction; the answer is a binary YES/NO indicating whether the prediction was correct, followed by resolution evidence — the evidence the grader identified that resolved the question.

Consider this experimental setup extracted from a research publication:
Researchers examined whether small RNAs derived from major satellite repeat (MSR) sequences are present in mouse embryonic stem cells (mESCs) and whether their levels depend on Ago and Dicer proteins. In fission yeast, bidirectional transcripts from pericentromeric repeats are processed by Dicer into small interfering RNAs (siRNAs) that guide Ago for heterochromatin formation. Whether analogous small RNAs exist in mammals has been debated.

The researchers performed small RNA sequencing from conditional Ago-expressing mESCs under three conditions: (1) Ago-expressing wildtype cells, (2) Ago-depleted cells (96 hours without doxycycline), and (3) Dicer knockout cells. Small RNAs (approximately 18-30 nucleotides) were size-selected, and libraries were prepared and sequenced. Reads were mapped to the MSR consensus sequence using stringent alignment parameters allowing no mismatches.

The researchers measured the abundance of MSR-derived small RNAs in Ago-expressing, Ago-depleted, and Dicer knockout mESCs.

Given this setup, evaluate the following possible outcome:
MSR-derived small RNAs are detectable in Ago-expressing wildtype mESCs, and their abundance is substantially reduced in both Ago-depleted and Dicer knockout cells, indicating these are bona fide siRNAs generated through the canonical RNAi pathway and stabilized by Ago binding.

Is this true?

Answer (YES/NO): YES